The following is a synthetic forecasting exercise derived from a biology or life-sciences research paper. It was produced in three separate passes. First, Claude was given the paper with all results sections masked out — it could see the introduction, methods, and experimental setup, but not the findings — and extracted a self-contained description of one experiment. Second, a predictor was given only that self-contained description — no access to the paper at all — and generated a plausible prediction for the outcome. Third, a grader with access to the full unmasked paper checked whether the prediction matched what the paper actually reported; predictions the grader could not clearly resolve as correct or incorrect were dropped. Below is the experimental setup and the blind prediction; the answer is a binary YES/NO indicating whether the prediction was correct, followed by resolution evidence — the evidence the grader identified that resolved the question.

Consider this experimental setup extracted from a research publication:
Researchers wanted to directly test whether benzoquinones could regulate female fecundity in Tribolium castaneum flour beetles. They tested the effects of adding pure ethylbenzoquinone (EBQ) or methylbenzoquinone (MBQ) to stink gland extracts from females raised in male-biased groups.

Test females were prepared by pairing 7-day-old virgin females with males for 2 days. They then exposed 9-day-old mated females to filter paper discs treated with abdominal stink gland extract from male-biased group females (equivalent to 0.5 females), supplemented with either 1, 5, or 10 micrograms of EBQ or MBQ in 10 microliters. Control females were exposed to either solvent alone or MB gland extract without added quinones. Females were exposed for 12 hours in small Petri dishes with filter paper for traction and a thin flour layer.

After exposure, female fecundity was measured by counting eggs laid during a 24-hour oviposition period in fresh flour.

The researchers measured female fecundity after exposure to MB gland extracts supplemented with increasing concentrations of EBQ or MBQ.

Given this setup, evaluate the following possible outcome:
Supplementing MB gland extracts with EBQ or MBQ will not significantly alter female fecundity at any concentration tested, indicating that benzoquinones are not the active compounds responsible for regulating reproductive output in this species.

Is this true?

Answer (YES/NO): NO